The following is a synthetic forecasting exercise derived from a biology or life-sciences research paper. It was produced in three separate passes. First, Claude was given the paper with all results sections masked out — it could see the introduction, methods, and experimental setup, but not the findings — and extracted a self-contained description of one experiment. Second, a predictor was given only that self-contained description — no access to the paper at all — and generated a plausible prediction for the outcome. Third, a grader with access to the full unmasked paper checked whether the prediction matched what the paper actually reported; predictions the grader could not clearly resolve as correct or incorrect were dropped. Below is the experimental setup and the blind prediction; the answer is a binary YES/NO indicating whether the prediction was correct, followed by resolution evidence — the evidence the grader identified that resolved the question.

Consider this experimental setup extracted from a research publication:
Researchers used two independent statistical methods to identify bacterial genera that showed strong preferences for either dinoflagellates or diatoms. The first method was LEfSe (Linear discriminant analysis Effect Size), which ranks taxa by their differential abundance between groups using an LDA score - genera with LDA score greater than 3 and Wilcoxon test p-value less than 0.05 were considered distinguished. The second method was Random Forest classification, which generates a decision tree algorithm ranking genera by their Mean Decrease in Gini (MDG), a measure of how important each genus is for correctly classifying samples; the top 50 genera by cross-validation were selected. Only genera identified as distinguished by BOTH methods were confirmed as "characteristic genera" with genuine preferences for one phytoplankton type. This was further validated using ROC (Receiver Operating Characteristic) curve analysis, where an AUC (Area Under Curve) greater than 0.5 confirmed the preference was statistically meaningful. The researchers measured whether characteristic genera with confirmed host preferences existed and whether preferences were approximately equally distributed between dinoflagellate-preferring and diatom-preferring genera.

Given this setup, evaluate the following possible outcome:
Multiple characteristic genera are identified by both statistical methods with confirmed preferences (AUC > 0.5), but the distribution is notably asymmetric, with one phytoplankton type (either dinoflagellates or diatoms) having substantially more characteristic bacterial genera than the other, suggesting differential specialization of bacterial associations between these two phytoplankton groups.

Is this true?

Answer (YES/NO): YES